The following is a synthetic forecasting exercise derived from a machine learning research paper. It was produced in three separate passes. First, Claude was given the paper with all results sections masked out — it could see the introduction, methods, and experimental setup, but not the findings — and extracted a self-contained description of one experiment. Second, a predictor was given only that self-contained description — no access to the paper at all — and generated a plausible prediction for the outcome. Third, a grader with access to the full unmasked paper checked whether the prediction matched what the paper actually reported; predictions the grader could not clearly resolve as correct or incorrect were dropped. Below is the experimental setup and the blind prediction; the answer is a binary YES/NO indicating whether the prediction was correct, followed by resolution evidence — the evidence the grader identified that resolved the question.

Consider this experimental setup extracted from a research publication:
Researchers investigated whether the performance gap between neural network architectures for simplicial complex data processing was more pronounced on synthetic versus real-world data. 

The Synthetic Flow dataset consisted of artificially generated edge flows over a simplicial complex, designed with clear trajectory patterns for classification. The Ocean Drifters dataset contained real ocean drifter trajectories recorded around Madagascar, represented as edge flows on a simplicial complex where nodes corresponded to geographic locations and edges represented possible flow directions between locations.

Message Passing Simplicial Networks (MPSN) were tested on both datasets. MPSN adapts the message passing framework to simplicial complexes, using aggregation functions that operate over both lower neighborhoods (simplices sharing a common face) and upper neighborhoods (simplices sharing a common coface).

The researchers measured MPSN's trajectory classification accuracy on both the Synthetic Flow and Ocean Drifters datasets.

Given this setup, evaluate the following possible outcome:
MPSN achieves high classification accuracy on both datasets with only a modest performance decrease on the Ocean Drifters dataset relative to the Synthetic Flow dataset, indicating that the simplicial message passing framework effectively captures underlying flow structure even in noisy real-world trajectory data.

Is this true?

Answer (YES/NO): NO